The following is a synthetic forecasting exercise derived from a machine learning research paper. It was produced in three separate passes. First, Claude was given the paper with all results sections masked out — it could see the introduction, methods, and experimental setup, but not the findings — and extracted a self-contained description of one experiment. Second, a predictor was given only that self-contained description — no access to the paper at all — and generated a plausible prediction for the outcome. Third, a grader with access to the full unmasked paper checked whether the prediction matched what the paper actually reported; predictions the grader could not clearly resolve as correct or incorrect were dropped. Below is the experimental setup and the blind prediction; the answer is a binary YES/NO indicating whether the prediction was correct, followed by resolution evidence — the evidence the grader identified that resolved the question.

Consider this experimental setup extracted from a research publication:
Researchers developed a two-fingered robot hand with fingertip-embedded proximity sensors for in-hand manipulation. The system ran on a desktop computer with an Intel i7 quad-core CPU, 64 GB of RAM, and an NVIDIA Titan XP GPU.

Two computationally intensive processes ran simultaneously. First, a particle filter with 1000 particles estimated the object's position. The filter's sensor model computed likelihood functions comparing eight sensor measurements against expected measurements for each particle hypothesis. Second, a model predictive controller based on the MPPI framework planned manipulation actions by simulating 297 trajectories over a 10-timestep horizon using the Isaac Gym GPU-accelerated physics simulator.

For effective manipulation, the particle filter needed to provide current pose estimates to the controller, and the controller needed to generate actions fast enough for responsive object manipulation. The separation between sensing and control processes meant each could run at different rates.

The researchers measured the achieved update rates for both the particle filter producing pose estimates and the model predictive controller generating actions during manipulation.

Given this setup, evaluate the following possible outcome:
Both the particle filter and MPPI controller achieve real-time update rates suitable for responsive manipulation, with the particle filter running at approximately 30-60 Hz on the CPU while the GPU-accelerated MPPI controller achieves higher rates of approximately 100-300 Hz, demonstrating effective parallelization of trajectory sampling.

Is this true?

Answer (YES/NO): NO